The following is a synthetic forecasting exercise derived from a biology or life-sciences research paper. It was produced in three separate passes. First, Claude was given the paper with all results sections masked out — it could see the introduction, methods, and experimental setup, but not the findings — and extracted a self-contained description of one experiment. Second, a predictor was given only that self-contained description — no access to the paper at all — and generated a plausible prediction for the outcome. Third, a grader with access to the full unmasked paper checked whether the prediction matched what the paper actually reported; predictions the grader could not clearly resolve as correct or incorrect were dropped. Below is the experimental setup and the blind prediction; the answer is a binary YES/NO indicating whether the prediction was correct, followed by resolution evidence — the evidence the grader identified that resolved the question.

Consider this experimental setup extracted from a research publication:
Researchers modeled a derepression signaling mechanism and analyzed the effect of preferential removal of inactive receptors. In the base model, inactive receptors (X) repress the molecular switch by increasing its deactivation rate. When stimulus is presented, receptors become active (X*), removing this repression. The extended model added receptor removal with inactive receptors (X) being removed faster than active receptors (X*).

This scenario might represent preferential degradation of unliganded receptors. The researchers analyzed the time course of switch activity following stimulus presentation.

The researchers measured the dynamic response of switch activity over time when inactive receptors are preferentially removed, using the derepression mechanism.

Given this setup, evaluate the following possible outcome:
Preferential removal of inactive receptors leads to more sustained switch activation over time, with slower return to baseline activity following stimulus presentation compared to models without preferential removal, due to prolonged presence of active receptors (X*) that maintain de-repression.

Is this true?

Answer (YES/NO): NO